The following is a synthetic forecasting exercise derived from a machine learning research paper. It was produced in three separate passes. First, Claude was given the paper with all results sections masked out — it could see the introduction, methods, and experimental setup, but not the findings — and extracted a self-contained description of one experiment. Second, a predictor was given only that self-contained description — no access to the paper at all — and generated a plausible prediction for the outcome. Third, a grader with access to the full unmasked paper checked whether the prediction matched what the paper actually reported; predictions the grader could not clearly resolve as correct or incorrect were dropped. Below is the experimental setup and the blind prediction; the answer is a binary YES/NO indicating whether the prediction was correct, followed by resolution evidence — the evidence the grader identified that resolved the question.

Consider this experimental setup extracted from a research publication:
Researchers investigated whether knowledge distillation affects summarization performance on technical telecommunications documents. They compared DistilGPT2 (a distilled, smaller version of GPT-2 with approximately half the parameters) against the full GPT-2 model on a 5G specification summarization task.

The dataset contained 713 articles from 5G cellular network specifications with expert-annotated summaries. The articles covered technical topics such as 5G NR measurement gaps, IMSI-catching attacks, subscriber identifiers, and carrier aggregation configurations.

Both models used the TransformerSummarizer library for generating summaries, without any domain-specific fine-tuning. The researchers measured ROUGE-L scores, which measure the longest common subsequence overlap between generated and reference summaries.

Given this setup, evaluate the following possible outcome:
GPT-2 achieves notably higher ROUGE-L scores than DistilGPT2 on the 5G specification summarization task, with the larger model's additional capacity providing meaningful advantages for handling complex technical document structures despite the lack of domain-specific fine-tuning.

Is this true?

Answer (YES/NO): NO